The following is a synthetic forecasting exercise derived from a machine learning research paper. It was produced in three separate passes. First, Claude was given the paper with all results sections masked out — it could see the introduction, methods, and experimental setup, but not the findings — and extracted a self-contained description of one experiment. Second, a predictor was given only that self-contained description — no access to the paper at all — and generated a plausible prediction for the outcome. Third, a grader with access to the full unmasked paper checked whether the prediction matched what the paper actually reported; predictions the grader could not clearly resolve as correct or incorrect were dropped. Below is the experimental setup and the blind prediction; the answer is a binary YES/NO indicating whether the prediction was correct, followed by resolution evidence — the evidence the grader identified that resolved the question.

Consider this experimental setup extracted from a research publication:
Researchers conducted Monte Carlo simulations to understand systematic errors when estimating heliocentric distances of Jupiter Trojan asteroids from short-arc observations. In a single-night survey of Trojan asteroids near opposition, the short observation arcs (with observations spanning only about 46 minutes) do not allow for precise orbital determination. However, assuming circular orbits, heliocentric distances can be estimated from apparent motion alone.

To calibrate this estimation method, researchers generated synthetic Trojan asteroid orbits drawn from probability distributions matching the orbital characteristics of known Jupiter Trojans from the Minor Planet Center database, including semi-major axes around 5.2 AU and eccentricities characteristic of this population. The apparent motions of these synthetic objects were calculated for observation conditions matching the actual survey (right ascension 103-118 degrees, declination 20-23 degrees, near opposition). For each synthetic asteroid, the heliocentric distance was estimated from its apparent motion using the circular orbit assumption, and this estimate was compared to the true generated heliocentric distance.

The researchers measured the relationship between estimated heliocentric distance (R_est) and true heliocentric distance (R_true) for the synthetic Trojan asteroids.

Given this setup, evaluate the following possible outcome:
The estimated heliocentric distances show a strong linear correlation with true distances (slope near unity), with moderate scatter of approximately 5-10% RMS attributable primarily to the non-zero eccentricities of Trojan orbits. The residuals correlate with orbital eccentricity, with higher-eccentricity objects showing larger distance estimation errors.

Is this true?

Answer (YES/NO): NO